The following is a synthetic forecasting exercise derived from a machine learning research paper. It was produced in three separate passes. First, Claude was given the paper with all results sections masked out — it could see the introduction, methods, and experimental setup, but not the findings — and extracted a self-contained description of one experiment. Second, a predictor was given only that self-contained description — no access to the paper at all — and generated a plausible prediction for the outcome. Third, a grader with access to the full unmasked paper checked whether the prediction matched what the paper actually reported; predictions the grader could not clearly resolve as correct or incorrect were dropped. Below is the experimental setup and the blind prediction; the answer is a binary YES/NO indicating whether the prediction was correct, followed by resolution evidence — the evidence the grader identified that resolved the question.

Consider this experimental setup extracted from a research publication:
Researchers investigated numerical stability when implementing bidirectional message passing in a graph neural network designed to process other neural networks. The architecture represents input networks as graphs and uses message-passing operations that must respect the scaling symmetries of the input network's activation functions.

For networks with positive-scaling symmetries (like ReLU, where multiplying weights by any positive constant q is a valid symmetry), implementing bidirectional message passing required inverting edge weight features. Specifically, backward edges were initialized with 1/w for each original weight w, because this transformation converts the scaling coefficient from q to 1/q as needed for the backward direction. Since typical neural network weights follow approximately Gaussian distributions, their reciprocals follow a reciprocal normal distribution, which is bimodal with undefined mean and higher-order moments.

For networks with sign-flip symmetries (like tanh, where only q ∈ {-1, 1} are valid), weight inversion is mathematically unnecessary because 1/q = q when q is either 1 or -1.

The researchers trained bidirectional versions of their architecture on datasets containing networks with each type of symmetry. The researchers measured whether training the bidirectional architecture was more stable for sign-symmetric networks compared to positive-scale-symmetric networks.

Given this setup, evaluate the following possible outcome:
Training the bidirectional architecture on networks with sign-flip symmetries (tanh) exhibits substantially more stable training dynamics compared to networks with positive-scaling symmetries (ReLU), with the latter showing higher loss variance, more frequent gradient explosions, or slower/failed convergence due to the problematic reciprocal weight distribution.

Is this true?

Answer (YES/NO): YES